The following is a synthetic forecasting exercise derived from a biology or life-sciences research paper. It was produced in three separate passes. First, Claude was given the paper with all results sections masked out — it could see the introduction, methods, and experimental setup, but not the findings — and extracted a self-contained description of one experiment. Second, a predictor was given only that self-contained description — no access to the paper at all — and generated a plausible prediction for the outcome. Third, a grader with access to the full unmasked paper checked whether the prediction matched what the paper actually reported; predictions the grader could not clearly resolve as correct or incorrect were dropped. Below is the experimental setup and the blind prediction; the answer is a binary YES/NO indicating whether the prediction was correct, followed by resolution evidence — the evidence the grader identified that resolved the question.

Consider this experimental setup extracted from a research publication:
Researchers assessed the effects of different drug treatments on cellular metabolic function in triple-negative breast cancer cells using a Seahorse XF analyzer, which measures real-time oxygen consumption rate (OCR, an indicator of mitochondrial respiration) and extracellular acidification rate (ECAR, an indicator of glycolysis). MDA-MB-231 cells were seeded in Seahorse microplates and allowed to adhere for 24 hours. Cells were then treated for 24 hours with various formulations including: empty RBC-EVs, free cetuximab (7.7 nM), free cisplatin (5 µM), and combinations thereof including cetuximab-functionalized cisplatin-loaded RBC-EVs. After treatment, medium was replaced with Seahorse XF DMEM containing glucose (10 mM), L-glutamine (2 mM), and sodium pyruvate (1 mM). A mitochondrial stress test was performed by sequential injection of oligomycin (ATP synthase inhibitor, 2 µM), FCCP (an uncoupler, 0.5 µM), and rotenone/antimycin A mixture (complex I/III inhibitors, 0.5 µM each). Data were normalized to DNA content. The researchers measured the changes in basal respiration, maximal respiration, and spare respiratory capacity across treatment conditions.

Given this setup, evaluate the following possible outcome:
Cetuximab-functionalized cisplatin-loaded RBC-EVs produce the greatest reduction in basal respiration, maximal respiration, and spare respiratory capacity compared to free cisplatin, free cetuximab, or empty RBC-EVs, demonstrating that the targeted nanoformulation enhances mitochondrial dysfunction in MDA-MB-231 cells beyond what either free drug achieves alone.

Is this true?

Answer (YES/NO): NO